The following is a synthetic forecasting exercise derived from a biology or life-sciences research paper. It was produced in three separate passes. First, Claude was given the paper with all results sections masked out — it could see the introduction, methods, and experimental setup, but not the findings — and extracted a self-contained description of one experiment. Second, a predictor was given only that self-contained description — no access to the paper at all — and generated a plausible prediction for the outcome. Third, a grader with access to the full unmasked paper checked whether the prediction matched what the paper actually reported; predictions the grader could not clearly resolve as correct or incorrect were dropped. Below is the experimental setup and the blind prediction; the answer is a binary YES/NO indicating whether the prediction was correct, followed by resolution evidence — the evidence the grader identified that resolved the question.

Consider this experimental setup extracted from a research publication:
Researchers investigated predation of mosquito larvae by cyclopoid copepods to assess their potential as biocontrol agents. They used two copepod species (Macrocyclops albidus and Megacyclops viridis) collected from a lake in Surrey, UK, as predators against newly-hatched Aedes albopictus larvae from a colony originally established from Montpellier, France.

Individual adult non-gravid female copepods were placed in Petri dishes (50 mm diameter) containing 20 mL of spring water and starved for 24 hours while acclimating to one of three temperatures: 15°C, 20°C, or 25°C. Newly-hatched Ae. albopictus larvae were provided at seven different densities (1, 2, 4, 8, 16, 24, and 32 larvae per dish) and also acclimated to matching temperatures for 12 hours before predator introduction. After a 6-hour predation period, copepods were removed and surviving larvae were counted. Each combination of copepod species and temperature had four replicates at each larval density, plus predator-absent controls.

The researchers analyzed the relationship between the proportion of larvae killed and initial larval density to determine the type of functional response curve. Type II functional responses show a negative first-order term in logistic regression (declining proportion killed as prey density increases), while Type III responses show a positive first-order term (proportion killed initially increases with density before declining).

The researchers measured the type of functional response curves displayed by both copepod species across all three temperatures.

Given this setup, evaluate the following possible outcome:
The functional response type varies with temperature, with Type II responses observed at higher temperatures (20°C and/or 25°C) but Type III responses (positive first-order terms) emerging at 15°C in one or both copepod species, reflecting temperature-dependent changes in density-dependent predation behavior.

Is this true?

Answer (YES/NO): NO